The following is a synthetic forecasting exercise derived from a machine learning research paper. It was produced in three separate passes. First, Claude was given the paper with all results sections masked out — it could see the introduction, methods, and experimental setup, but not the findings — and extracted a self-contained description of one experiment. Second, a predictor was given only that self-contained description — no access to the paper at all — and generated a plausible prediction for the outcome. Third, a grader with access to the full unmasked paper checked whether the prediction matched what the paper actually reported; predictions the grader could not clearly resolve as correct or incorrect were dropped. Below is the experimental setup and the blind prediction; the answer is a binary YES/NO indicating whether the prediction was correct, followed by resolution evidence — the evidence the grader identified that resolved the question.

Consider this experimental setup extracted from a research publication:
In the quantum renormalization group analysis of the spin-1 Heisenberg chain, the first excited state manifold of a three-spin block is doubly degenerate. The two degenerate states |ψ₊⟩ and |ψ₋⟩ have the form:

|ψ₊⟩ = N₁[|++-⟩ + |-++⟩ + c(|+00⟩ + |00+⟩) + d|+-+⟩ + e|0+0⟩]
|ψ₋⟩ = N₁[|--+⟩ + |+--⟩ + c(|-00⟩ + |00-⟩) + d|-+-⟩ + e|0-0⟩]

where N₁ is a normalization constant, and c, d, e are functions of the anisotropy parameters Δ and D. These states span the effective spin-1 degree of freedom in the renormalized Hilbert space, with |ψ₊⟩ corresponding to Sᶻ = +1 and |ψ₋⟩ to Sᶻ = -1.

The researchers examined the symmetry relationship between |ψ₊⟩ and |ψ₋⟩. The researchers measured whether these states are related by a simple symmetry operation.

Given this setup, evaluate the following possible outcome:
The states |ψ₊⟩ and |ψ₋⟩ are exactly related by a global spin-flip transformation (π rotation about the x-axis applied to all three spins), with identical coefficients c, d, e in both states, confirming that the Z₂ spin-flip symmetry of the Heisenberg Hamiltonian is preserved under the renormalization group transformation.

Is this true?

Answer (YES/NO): YES